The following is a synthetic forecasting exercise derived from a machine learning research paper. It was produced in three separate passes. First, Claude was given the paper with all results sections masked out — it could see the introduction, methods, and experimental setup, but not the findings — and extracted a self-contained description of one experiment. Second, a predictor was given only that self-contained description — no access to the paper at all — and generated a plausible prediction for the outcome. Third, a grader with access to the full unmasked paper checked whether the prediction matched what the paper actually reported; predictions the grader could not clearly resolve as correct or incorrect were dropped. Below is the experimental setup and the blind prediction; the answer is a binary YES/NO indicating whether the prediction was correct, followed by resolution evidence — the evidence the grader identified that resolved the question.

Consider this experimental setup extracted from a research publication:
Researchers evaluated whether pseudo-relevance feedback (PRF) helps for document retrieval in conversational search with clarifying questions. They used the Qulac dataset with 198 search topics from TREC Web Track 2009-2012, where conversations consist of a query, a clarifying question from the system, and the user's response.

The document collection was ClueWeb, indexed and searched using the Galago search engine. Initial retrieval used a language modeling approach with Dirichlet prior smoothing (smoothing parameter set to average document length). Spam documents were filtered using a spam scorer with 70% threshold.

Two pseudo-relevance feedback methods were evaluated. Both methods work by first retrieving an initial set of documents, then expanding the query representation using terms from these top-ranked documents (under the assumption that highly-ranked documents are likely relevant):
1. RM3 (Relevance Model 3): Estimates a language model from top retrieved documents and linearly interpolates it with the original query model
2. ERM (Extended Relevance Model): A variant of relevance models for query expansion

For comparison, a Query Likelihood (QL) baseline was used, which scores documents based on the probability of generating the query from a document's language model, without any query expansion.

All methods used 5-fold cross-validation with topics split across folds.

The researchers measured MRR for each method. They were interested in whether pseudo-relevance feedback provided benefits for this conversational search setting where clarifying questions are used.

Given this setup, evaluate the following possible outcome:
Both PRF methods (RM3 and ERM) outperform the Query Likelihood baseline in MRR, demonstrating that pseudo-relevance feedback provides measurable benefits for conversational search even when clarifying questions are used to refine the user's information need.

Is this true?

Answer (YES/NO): YES